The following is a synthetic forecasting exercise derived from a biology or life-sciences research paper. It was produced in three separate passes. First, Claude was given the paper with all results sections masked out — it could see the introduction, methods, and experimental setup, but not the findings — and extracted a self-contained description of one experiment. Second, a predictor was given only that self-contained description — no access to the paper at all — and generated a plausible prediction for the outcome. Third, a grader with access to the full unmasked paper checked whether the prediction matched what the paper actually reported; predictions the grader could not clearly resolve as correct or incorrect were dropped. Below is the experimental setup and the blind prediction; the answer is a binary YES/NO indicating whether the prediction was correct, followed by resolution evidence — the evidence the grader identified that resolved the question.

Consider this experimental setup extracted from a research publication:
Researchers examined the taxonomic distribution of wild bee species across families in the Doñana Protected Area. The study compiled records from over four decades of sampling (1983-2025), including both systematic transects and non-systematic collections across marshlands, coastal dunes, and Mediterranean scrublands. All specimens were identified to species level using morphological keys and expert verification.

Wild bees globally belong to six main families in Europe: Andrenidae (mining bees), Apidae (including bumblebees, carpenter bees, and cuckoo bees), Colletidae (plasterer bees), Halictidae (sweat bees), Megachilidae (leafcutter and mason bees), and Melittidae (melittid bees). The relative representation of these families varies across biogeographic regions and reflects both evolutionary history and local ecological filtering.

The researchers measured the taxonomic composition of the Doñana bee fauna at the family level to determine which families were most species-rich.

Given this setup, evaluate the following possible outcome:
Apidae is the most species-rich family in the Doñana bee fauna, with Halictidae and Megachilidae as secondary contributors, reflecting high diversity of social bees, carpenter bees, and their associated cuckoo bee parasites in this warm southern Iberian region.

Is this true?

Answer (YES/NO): NO